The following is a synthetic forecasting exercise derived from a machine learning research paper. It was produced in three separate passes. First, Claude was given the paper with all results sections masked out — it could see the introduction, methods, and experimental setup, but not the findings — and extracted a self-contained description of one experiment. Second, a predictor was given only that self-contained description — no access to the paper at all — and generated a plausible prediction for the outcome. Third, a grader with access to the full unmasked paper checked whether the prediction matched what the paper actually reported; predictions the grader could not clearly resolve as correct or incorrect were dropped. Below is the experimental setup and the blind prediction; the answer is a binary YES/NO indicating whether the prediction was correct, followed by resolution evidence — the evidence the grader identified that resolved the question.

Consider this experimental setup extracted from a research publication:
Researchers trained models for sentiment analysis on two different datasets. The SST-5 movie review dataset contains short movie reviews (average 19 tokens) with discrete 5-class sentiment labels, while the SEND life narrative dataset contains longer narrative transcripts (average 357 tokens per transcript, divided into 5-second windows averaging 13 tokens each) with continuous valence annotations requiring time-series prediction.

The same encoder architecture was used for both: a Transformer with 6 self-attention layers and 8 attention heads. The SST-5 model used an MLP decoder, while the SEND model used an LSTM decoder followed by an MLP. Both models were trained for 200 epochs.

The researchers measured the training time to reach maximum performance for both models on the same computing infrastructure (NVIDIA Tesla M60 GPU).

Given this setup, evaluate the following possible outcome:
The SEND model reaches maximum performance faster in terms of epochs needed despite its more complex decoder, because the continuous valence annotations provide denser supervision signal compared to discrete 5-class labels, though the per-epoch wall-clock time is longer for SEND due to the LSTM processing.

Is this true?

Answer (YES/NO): NO